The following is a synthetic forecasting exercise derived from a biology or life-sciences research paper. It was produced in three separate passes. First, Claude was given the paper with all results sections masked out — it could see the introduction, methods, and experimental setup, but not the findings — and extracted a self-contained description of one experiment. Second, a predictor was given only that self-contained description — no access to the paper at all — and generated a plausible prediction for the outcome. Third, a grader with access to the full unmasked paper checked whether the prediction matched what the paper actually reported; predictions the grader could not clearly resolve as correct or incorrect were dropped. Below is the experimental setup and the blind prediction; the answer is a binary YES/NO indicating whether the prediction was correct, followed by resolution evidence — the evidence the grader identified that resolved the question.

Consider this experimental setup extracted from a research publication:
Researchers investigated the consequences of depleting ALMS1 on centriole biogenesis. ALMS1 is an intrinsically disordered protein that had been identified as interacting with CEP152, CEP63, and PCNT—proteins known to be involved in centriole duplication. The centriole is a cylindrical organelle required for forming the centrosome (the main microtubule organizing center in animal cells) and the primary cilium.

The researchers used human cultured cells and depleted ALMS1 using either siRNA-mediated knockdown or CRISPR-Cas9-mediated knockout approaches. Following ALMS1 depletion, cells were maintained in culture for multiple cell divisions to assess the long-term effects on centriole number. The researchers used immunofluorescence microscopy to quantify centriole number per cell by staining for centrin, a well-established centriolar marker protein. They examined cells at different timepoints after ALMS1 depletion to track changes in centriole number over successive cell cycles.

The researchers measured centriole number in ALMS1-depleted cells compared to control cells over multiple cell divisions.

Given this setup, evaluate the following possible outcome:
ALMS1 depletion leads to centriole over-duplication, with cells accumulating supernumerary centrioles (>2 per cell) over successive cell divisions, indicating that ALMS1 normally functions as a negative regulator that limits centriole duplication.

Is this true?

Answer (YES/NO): NO